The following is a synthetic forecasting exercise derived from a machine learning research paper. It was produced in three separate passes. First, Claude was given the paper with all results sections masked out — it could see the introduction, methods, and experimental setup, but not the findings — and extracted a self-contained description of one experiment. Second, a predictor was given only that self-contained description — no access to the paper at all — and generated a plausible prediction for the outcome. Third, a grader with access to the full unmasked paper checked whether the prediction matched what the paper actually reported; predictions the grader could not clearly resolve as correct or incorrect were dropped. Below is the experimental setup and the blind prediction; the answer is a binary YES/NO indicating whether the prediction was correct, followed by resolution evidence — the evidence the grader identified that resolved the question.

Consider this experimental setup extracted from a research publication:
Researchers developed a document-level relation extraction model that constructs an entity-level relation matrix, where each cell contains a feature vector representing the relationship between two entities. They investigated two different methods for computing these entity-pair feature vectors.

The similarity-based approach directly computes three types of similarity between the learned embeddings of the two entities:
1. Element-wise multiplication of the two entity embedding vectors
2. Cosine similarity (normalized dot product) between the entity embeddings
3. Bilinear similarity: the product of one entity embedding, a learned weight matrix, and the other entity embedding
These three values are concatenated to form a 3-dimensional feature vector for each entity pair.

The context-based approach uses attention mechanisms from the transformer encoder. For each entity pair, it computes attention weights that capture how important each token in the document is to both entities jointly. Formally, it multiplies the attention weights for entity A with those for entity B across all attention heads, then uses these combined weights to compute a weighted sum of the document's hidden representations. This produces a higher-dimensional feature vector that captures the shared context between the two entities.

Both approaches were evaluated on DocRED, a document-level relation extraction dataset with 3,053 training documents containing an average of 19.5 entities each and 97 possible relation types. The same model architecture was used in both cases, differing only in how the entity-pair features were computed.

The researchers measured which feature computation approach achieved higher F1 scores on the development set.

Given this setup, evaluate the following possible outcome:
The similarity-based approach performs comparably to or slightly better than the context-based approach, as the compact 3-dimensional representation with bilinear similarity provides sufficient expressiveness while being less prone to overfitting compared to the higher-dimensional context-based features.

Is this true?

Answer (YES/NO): NO